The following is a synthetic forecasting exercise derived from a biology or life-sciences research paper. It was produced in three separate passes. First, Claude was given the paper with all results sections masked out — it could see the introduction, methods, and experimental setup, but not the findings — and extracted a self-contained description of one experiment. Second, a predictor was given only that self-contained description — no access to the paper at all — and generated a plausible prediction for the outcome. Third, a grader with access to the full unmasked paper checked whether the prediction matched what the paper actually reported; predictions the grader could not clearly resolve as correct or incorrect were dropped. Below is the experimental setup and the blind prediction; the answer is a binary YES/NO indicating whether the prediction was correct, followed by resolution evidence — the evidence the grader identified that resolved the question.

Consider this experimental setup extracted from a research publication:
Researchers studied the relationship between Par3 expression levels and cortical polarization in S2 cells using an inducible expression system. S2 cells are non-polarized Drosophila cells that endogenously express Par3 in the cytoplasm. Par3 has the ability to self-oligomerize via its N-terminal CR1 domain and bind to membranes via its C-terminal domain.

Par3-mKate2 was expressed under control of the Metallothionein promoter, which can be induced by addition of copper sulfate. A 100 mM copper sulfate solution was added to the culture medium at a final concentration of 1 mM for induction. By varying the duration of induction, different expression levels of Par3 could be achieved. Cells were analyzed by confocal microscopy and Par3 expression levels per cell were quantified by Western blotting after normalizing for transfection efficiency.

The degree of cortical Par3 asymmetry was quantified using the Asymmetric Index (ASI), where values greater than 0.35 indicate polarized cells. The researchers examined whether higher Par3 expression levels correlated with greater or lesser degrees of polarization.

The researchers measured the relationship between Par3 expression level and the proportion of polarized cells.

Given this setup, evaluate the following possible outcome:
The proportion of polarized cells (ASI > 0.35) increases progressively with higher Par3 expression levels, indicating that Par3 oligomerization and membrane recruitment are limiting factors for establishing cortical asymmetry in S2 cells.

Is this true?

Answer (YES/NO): NO